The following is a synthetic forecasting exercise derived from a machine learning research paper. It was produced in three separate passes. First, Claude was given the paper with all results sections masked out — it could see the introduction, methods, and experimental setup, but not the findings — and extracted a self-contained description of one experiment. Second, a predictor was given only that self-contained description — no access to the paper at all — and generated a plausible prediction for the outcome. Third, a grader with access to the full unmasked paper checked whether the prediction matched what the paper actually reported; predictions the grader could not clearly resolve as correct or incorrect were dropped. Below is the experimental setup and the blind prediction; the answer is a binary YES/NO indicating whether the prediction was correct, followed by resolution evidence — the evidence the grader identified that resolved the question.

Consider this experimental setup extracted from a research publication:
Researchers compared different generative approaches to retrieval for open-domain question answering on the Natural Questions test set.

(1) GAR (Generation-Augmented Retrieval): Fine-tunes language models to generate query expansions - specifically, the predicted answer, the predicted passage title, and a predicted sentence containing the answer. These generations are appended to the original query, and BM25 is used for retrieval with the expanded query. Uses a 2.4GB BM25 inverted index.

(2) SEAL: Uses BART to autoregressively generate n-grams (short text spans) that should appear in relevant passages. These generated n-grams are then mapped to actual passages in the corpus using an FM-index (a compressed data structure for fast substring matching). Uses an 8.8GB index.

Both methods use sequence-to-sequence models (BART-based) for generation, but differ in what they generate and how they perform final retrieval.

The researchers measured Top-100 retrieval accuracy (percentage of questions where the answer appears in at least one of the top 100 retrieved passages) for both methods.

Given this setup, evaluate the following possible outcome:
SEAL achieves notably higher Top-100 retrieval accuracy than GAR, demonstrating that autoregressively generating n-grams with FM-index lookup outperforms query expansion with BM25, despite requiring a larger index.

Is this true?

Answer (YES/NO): NO